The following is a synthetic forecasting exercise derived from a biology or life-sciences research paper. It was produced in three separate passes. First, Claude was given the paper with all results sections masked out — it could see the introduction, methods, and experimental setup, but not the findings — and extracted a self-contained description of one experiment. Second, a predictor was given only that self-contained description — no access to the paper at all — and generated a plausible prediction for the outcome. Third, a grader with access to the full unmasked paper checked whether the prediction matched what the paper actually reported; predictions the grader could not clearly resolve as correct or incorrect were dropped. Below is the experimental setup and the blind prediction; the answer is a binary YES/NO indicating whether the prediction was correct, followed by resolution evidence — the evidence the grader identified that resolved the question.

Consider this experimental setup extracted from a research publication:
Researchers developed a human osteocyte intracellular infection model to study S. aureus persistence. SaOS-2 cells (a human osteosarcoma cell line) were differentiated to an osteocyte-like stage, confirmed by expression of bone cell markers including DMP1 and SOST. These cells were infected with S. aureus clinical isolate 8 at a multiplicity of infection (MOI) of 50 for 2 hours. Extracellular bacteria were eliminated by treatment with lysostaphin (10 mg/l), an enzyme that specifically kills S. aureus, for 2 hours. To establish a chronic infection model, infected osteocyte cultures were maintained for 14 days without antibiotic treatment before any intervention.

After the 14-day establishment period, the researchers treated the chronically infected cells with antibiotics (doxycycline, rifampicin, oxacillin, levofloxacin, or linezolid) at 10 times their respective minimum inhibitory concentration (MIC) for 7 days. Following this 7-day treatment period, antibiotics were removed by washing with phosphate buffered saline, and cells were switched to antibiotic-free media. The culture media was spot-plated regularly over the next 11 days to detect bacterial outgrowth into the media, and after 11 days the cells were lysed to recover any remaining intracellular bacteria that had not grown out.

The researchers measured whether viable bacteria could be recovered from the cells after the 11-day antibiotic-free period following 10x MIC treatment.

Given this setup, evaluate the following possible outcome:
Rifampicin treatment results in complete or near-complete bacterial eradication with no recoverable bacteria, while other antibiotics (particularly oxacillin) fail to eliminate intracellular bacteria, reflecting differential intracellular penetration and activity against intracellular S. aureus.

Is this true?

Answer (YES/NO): NO